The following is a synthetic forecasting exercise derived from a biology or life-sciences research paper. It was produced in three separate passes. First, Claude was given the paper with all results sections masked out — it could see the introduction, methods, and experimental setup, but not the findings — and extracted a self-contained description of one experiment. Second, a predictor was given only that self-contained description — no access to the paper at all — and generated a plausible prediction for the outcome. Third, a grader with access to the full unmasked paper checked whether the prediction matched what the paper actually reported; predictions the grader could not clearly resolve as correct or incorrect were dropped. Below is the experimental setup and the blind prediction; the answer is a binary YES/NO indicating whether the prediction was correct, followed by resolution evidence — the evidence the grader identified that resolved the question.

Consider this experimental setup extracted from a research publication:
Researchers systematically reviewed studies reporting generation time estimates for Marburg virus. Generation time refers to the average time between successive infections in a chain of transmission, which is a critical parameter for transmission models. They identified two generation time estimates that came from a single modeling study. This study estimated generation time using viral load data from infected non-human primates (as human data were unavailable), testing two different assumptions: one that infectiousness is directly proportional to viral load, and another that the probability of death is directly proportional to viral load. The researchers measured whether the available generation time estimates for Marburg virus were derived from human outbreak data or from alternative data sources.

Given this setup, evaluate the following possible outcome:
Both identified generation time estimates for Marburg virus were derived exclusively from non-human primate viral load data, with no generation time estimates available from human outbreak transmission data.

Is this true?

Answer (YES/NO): YES